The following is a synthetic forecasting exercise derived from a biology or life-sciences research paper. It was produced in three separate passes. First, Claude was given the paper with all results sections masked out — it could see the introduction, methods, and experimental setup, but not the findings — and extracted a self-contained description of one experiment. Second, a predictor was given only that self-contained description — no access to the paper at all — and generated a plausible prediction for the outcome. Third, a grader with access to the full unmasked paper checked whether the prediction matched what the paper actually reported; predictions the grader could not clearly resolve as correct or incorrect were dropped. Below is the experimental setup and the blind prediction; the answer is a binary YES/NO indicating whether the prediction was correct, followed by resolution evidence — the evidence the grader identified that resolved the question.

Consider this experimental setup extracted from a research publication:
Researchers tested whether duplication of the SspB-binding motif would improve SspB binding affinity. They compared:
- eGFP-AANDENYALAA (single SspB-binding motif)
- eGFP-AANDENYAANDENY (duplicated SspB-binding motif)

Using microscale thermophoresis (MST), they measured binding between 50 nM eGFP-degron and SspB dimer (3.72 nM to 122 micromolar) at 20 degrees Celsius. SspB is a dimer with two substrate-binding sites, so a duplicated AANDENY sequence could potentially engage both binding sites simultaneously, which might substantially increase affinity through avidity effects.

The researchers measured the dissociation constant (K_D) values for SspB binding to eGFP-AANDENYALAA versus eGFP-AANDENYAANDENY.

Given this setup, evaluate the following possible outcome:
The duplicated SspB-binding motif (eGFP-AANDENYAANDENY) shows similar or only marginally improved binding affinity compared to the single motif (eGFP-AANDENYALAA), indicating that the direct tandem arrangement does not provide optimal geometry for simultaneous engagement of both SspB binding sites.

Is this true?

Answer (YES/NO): YES